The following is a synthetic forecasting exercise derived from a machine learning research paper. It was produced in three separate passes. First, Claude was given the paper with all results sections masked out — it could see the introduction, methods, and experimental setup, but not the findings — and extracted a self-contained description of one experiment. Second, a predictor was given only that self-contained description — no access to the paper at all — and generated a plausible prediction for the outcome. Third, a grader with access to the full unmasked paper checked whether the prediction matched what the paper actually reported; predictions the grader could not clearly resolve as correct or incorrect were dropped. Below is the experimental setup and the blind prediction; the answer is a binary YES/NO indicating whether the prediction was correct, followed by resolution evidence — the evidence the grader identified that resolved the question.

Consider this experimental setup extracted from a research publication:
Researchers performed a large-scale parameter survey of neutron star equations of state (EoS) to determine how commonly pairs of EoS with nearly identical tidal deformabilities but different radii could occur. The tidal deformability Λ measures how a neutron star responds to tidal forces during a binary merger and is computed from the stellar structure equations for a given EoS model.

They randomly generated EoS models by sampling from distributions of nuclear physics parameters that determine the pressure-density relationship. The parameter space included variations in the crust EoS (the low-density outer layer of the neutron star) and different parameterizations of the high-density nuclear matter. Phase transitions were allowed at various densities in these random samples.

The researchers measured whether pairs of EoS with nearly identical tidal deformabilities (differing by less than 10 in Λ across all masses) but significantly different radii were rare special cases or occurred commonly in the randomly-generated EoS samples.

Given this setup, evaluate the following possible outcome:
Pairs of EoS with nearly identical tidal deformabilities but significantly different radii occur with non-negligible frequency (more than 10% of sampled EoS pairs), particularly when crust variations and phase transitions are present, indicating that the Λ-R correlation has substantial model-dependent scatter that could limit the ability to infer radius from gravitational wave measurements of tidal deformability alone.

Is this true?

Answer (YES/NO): NO